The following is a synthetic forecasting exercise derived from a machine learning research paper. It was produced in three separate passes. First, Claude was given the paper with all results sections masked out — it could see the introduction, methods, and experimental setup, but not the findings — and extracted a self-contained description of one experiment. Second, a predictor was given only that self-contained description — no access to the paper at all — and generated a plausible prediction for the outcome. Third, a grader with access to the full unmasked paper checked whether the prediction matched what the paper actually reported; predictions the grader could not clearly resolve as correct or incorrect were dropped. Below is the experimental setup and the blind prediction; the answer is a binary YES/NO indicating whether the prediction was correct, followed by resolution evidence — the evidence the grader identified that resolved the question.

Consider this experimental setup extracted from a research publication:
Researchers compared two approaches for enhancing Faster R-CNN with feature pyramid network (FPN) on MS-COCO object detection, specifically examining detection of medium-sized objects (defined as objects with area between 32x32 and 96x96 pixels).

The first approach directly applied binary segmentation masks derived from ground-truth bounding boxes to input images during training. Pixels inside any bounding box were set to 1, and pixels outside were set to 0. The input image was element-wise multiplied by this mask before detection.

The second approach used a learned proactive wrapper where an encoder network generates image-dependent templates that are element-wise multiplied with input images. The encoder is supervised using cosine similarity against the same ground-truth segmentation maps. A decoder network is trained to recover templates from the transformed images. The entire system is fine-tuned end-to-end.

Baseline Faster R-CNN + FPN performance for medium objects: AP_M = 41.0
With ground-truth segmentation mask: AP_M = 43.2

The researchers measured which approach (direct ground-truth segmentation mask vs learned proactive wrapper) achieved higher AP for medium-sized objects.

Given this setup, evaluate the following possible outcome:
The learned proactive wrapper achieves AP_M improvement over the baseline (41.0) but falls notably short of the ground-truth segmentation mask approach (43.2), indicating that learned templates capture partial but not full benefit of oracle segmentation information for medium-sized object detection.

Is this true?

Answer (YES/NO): NO